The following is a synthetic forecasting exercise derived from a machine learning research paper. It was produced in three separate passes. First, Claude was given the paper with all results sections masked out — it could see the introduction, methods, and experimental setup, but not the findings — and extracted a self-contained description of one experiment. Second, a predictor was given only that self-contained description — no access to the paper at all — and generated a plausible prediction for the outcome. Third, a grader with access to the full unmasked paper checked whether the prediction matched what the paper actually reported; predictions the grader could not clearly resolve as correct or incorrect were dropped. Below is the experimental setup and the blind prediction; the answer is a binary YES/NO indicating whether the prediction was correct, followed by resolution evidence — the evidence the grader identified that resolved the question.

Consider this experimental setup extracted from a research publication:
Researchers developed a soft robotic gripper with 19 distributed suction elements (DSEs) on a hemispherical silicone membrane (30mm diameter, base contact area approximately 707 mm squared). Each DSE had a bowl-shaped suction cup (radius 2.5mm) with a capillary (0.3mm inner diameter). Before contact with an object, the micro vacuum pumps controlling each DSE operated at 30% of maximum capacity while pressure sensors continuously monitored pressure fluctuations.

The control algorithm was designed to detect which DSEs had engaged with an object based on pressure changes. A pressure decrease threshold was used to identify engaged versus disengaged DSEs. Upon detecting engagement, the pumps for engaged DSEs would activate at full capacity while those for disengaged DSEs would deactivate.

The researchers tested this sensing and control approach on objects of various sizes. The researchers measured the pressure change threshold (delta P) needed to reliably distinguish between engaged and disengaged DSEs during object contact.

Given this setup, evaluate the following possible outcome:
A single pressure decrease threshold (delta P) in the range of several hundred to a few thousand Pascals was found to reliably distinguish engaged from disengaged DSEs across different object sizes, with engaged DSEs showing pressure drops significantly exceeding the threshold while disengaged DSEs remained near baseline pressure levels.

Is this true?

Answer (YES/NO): YES